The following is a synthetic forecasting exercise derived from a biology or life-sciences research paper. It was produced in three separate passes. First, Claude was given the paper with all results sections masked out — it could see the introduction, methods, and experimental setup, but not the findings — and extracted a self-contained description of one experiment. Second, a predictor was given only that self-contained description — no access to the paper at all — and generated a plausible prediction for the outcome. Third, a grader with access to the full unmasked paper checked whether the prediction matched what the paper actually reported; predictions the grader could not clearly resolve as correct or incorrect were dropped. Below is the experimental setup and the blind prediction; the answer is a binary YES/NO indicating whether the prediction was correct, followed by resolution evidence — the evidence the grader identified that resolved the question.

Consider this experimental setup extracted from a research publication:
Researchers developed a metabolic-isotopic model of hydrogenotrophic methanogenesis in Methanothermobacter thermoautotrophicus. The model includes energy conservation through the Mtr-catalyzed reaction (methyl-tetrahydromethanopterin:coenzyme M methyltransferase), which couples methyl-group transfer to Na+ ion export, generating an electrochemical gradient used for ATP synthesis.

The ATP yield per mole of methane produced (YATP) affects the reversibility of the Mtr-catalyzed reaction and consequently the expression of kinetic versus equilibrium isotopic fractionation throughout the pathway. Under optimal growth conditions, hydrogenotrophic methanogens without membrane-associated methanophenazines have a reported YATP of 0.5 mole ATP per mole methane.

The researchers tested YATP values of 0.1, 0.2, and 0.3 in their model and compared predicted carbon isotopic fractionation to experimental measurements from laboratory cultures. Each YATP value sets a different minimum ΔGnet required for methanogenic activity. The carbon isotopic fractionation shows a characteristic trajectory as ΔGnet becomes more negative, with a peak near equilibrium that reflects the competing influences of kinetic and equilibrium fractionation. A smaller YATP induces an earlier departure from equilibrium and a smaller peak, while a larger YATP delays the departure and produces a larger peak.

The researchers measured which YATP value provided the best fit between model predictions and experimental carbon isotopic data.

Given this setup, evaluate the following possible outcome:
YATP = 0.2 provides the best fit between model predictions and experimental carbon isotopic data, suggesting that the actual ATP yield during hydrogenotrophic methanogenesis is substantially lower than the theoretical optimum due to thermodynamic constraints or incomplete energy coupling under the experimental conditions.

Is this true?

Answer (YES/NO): YES